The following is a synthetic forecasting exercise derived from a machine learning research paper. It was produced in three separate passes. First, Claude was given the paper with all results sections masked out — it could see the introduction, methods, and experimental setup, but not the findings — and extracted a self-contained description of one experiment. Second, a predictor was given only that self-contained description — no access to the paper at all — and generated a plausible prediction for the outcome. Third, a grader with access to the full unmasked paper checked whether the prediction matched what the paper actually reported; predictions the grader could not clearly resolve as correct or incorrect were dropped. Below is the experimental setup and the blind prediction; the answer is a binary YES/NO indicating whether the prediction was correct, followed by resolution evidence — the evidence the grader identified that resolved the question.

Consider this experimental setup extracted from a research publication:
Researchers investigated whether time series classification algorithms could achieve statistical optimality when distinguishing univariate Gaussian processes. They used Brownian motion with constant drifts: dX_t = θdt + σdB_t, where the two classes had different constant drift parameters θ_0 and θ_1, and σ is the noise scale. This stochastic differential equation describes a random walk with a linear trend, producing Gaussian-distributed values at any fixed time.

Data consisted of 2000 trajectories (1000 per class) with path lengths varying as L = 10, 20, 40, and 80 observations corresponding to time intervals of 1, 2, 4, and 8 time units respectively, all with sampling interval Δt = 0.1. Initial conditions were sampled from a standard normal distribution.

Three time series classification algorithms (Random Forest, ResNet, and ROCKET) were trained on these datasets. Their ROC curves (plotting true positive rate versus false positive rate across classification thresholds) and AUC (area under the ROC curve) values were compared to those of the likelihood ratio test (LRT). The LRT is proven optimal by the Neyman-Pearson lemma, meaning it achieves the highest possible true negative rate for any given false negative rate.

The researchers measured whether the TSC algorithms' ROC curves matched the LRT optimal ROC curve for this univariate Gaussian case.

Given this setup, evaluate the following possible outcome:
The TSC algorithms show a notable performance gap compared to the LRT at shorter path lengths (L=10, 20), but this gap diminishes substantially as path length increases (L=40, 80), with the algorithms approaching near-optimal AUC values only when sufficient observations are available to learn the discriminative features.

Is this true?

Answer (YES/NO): NO